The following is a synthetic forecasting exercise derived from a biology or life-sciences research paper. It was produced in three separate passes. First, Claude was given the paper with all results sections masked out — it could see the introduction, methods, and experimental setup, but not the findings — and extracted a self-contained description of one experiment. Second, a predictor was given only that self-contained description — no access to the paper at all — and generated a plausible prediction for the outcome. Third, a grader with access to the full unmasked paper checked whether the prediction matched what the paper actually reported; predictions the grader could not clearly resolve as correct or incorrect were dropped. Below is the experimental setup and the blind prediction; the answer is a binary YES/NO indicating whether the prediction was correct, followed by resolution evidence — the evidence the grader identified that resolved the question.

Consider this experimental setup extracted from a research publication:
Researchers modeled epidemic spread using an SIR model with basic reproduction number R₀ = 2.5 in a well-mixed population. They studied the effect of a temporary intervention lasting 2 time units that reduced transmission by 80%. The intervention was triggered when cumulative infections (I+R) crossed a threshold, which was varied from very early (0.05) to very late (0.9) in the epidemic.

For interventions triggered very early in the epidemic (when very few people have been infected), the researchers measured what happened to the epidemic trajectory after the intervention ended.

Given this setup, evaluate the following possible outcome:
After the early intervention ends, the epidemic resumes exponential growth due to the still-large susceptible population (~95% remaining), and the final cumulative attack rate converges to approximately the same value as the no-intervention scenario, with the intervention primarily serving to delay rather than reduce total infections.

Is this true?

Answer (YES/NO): YES